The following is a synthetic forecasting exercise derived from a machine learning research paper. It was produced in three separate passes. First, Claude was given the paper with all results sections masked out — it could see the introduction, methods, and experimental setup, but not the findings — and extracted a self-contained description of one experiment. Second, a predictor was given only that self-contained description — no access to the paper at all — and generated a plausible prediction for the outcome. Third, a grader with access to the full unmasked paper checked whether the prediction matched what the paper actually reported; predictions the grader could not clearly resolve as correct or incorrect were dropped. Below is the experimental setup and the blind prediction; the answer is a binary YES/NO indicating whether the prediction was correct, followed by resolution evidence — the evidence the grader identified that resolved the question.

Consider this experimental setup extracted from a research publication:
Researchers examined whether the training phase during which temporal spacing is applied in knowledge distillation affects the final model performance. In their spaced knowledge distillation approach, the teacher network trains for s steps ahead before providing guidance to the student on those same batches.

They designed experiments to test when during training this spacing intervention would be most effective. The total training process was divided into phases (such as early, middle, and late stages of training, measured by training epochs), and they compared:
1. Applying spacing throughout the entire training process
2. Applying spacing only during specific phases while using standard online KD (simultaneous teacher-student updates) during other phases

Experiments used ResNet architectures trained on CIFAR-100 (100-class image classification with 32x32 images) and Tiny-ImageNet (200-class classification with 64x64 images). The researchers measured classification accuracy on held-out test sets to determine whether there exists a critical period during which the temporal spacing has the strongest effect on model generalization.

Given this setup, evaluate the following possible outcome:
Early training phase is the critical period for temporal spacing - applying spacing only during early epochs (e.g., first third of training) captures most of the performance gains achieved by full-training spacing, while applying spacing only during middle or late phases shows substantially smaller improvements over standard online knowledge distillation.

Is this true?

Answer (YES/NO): NO